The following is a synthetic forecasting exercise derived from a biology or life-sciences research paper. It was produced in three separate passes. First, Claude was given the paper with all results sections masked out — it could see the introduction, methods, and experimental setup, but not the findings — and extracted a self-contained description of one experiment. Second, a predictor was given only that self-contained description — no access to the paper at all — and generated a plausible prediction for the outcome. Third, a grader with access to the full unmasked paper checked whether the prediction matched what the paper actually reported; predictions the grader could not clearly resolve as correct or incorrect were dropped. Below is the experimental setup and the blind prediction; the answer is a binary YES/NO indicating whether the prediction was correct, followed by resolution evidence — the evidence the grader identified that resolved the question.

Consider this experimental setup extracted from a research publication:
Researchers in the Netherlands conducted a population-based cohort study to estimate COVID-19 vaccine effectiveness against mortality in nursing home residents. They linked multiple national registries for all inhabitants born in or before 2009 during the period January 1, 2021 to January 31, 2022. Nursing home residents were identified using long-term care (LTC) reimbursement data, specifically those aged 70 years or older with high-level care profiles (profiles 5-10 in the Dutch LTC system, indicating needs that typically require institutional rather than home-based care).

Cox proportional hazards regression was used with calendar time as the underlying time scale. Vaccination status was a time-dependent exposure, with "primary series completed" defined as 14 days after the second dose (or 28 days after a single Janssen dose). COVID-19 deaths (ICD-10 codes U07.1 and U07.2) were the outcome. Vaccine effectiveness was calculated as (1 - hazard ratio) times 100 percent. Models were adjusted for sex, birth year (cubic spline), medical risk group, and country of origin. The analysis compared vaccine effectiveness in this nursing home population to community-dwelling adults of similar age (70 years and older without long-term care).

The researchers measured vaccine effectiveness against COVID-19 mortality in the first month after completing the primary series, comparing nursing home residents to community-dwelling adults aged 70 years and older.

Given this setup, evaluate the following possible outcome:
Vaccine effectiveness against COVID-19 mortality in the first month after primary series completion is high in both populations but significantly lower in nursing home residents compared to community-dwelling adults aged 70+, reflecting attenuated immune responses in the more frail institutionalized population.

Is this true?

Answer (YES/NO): NO